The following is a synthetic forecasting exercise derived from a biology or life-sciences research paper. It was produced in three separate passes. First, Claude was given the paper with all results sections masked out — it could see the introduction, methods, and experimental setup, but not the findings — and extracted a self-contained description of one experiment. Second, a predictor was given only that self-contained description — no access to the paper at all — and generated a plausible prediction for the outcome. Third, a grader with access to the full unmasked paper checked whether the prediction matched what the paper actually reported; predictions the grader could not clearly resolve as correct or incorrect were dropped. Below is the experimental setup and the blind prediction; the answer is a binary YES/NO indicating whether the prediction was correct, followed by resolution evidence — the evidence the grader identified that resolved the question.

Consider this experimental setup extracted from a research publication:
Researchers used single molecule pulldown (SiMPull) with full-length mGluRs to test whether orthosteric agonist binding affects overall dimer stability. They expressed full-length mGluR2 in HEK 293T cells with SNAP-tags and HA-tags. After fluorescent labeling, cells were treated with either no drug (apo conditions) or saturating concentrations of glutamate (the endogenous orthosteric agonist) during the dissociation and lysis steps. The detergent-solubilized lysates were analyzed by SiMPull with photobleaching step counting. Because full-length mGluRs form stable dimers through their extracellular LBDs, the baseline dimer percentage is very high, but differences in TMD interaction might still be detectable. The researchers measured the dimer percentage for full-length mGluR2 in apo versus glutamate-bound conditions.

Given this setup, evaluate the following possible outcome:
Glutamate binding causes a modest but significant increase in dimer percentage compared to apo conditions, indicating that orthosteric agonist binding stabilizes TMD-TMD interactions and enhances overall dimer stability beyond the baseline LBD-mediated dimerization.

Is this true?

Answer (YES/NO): NO